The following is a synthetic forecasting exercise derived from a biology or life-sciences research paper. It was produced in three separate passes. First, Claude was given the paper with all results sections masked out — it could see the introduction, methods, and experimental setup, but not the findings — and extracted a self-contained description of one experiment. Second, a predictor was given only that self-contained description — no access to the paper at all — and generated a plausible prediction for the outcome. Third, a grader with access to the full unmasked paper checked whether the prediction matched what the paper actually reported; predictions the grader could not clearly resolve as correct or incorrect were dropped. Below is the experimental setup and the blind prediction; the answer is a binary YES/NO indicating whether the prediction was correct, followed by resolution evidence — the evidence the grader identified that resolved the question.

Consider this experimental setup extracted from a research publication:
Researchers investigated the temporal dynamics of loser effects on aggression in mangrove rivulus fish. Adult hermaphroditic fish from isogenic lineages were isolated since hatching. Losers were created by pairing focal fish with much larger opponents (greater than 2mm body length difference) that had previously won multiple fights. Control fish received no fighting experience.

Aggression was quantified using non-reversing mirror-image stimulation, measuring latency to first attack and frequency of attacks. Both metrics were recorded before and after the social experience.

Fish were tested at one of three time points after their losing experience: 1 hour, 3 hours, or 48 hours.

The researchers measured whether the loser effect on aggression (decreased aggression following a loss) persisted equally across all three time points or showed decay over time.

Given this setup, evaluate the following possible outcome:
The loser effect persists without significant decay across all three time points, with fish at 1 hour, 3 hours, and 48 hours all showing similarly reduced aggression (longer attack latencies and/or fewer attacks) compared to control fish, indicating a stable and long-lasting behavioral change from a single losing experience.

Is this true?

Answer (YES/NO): NO